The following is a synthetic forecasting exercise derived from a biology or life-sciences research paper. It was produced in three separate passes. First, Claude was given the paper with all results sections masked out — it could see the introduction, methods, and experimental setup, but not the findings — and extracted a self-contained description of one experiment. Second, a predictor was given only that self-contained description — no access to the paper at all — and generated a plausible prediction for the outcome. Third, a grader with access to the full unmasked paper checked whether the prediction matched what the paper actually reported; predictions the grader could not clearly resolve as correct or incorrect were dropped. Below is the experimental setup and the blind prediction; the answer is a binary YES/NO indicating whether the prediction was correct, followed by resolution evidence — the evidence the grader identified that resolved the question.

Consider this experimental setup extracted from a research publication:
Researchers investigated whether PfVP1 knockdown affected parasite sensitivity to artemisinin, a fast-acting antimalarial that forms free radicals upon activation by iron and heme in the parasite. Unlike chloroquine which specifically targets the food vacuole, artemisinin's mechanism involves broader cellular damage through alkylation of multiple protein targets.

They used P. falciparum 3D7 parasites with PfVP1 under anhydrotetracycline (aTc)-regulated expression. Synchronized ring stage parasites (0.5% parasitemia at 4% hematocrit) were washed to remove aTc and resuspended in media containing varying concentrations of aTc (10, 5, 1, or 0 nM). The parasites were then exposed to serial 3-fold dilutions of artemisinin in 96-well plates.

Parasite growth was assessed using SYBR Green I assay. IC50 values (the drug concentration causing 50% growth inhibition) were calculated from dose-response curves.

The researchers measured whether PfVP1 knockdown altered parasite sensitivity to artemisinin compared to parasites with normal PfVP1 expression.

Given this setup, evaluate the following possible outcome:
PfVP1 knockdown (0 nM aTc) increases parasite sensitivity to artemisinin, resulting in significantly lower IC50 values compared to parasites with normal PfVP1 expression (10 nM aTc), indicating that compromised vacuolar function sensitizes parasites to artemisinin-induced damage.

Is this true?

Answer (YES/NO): NO